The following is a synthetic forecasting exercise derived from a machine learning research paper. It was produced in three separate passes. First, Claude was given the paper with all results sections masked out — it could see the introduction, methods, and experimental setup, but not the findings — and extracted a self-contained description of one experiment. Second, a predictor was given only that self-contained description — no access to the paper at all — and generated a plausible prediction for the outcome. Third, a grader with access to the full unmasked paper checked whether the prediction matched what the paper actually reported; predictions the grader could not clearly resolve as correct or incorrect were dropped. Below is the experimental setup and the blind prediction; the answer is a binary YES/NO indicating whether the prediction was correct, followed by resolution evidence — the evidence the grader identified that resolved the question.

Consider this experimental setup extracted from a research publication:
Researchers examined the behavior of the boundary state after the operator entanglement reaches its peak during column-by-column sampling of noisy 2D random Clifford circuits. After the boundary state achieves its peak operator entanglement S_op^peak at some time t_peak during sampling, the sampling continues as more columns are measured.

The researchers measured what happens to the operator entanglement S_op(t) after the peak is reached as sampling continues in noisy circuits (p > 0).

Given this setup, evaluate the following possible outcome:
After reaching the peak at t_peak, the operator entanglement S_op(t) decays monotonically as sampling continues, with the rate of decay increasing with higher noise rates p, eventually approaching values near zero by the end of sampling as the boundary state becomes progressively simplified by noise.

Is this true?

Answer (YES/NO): NO